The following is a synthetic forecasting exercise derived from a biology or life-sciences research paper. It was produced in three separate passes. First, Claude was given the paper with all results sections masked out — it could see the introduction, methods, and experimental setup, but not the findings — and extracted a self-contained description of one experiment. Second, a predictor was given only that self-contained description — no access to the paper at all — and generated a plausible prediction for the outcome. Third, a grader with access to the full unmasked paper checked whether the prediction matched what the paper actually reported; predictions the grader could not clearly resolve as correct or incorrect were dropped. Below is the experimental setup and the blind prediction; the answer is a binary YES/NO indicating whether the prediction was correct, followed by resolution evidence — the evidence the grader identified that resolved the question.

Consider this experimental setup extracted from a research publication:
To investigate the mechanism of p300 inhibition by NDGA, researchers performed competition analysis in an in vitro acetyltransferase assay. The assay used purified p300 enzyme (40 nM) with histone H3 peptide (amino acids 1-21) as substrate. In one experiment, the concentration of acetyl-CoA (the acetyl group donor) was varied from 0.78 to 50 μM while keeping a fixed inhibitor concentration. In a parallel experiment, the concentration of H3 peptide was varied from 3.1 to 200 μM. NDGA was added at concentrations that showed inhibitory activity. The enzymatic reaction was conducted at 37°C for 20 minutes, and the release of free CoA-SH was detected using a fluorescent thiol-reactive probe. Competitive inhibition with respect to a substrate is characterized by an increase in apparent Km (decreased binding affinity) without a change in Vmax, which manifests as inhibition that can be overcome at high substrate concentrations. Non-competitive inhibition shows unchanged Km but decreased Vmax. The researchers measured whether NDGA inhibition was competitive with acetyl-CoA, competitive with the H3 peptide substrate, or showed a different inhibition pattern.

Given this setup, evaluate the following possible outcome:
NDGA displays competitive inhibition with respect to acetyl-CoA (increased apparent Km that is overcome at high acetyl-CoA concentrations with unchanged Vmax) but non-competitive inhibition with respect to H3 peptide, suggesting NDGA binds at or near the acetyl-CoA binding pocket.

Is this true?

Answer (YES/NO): NO